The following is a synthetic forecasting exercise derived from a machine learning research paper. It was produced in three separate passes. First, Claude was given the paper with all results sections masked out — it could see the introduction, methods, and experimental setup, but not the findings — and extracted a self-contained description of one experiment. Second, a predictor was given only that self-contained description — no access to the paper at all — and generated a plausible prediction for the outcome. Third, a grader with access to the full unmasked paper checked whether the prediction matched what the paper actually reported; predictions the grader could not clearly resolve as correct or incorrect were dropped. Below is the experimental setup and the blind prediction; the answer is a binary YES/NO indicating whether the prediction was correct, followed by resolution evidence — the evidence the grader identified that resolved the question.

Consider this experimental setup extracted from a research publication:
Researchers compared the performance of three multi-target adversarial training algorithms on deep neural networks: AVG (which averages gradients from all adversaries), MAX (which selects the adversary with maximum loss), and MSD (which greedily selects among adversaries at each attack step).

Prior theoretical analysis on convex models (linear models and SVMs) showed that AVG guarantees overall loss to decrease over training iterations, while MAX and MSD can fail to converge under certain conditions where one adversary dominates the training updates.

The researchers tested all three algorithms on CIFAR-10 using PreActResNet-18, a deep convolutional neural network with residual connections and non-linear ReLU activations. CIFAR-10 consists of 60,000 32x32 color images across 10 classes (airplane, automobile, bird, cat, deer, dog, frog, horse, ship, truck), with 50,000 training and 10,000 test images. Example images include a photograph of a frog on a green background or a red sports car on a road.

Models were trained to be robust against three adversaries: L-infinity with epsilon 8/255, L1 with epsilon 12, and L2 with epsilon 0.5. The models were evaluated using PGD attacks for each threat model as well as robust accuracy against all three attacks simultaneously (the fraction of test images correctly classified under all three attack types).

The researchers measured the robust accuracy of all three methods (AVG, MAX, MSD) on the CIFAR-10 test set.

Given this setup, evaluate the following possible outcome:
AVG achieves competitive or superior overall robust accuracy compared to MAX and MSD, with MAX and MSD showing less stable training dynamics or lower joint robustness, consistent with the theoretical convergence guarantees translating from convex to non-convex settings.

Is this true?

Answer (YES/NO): NO